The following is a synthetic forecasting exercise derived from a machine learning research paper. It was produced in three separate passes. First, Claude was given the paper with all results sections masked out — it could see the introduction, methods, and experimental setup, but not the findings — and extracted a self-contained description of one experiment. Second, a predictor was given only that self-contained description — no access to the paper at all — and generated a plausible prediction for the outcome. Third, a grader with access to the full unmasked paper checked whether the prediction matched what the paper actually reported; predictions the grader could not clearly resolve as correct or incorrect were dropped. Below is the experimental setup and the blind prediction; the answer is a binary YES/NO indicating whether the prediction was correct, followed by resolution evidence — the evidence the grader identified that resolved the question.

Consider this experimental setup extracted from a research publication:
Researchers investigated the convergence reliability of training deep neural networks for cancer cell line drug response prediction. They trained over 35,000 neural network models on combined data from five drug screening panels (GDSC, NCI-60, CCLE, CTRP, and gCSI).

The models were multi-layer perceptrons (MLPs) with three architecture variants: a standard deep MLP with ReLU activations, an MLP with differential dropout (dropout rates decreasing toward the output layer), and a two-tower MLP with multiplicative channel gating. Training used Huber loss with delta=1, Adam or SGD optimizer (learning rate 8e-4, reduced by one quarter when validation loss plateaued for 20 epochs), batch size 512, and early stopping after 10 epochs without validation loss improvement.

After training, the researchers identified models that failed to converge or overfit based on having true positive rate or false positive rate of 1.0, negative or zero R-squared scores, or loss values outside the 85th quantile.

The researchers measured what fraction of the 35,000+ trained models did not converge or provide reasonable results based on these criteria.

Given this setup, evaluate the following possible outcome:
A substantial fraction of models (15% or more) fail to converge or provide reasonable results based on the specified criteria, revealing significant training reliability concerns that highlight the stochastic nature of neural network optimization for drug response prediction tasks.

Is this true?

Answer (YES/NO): YES